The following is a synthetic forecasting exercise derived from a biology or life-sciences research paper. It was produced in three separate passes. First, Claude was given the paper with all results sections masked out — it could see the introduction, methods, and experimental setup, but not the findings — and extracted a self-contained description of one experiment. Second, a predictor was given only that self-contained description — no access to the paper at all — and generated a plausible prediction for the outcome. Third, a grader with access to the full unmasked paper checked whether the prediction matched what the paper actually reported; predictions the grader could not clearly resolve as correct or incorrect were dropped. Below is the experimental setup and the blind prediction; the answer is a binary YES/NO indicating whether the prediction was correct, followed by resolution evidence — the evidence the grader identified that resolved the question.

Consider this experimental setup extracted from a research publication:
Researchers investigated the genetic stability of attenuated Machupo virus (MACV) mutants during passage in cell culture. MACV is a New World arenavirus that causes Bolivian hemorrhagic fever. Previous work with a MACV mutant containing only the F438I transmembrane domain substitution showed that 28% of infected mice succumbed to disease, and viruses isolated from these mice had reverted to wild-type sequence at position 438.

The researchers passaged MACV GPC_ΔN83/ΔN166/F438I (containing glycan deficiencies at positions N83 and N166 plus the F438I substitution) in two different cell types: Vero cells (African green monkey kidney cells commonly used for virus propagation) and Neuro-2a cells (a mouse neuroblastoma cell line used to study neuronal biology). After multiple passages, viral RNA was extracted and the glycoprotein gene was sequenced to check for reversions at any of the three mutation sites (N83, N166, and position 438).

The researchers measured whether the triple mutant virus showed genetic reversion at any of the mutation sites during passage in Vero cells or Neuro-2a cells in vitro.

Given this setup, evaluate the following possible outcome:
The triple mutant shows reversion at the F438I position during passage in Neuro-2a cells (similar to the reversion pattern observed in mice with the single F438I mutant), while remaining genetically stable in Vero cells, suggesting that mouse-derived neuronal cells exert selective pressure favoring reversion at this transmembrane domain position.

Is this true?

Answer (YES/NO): NO